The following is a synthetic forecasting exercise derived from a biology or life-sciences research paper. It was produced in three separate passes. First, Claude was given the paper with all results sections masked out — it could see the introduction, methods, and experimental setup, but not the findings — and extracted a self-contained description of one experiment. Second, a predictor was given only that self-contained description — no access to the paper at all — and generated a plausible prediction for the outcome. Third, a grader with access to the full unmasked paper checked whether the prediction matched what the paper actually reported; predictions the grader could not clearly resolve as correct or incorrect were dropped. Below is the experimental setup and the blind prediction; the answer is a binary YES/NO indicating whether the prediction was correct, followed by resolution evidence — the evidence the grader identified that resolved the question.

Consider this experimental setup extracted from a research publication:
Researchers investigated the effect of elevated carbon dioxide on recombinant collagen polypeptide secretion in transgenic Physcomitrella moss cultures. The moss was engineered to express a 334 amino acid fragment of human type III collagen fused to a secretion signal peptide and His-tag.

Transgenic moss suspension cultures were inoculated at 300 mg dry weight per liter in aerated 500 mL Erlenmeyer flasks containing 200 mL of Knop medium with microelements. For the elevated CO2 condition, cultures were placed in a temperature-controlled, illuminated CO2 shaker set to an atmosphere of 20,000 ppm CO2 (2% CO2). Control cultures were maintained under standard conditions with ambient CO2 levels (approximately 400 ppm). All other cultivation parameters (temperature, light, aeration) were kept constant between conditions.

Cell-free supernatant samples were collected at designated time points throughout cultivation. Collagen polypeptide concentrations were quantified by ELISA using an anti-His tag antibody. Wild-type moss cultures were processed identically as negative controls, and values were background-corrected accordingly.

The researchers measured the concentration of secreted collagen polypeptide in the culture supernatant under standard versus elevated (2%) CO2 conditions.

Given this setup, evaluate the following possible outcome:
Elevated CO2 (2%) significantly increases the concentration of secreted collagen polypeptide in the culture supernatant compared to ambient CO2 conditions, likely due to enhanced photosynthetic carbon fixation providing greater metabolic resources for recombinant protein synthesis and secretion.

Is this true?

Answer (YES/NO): YES